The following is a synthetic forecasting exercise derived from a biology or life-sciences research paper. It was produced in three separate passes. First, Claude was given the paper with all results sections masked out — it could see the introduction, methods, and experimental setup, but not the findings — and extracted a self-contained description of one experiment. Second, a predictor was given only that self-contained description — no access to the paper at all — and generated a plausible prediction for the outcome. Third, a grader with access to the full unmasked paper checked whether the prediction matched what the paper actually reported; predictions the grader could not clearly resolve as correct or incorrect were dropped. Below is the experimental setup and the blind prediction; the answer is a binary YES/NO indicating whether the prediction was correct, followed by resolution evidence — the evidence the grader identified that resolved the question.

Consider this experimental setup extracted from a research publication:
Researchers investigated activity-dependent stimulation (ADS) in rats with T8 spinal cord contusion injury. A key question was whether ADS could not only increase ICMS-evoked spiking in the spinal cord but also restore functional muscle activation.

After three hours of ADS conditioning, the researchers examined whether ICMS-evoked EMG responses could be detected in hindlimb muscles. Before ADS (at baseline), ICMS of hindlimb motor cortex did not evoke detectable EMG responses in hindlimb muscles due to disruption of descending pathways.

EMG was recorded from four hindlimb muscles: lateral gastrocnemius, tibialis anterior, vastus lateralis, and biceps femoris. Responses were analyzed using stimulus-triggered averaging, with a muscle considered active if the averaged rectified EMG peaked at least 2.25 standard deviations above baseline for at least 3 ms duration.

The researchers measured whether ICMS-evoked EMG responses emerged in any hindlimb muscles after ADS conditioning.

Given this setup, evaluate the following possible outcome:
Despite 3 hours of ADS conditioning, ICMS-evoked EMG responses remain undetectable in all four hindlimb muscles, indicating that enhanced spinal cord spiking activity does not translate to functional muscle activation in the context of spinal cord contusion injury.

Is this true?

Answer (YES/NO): YES